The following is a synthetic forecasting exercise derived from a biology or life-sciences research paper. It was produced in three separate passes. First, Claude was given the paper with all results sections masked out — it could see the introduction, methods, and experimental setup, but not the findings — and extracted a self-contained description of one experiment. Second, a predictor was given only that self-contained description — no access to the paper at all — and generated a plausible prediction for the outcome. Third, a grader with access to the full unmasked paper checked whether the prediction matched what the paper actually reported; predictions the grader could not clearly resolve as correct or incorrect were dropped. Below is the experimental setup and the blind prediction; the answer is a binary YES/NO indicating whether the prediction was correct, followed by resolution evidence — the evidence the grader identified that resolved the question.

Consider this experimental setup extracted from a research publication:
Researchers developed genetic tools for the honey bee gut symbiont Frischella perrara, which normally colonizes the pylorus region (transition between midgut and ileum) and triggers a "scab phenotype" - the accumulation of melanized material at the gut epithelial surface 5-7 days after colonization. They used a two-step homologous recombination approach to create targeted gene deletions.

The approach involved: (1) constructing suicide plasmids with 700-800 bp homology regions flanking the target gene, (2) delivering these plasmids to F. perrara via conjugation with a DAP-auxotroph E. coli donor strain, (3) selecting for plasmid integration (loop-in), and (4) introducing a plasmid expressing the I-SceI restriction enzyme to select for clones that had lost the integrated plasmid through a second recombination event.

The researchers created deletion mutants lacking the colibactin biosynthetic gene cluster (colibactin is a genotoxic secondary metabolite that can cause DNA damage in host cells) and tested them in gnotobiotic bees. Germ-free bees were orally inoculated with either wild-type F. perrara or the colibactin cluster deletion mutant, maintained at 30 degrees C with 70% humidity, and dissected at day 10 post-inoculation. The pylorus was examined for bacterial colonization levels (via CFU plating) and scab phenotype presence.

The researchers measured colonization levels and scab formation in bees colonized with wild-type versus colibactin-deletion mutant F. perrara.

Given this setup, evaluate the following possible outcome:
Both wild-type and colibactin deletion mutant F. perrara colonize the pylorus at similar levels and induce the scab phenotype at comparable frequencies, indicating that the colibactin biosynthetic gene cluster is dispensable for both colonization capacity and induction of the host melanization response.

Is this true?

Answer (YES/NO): NO